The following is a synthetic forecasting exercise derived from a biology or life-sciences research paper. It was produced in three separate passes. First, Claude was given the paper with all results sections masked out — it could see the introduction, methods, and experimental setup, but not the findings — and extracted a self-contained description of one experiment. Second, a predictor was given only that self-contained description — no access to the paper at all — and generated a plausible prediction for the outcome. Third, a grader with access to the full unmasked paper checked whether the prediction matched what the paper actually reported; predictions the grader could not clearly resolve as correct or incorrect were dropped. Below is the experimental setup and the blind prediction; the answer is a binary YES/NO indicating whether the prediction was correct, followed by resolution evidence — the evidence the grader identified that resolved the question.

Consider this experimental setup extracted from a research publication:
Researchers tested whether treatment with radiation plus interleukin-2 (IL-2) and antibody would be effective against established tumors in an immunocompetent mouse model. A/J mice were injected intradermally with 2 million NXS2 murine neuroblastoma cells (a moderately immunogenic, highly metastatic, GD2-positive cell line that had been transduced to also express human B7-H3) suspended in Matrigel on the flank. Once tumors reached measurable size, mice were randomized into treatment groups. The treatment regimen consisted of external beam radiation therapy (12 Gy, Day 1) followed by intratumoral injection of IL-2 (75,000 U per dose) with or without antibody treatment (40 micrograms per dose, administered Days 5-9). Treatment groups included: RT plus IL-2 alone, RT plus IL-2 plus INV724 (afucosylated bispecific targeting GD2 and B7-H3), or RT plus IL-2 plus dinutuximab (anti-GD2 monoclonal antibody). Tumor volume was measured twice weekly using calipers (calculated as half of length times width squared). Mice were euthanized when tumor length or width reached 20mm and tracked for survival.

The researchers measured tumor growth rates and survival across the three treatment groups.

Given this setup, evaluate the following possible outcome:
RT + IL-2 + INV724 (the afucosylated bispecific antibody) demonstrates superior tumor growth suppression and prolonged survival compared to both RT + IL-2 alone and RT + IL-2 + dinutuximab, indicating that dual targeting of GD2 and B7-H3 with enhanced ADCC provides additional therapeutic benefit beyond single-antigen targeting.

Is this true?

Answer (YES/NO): NO